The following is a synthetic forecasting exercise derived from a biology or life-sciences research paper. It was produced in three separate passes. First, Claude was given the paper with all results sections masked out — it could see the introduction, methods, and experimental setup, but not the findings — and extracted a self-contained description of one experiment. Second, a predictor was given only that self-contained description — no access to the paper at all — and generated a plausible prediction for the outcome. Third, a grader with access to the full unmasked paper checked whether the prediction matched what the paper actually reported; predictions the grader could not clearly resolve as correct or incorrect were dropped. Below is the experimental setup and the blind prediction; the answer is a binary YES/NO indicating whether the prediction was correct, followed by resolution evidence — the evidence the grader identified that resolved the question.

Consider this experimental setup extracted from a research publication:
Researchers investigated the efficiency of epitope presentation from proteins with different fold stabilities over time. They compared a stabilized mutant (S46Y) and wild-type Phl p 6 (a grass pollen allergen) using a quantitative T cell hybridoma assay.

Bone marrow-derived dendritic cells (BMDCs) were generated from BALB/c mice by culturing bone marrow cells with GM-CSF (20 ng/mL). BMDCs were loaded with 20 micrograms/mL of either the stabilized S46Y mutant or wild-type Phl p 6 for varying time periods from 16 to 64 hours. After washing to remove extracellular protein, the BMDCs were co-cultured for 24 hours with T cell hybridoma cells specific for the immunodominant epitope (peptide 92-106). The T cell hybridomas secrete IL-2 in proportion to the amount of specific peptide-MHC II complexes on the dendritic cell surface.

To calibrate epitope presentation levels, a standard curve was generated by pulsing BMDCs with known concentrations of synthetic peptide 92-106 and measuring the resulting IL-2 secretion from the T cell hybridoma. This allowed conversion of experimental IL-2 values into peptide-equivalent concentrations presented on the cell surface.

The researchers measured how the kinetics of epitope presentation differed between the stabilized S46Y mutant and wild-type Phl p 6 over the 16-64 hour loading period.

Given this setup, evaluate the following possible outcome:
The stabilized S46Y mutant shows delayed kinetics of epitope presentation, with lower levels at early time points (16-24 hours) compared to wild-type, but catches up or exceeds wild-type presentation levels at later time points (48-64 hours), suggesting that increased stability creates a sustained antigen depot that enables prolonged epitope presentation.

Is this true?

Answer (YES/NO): NO